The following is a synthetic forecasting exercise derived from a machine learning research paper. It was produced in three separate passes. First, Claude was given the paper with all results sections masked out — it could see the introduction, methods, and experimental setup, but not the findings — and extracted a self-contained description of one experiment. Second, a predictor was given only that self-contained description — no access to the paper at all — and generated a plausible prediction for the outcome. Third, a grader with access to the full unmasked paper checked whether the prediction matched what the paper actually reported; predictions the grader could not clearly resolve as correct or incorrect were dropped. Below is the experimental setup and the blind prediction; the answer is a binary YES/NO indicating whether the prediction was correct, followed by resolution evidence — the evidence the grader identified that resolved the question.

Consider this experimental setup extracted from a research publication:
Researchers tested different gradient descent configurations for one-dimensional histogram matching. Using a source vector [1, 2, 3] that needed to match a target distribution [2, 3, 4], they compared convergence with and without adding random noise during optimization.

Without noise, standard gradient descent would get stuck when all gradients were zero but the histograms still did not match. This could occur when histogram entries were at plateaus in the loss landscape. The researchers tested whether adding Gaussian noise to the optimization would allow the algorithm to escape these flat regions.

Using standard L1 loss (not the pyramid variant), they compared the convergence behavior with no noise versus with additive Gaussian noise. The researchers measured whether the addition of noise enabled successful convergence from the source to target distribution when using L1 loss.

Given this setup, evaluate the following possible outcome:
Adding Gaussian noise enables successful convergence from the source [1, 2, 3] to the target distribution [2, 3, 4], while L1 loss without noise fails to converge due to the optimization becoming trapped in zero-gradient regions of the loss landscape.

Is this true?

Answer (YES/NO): YES